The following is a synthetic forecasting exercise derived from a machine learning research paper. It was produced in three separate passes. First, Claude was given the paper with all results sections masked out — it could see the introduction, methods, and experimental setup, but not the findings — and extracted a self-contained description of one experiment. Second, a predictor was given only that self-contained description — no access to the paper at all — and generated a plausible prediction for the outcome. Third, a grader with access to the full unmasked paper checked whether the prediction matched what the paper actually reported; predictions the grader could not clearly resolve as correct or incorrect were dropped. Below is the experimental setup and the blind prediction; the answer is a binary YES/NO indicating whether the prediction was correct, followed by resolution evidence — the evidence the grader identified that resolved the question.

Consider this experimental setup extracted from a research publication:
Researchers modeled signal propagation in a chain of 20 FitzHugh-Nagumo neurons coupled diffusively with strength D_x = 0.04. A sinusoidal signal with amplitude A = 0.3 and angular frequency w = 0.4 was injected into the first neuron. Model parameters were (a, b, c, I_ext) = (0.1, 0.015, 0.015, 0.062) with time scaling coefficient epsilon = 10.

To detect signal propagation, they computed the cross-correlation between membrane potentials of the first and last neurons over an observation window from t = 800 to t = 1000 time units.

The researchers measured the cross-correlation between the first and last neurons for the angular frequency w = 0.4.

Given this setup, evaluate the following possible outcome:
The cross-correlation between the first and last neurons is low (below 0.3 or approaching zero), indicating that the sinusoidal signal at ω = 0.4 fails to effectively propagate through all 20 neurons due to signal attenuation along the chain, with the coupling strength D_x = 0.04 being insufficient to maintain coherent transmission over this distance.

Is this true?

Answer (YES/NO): NO